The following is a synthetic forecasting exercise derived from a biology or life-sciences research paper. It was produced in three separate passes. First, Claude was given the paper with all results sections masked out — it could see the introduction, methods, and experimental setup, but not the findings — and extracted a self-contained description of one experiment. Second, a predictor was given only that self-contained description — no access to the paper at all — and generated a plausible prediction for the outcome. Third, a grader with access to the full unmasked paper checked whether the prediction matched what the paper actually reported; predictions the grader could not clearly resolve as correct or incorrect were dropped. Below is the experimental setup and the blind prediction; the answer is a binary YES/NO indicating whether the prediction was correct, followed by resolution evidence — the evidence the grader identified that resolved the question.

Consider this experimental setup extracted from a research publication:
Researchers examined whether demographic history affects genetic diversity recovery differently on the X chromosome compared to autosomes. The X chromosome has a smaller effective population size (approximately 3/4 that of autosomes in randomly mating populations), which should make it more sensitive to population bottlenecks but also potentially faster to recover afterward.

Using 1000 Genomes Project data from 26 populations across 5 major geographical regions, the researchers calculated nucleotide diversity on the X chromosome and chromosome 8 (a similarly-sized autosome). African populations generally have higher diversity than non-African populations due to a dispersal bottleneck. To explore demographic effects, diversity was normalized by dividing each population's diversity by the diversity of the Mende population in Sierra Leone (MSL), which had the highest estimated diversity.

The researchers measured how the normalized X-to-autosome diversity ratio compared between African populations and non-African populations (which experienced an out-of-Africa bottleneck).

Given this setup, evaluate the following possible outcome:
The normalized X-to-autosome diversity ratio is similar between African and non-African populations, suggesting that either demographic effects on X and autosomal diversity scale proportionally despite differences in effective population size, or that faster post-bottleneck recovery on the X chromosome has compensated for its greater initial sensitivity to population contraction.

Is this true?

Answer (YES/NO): NO